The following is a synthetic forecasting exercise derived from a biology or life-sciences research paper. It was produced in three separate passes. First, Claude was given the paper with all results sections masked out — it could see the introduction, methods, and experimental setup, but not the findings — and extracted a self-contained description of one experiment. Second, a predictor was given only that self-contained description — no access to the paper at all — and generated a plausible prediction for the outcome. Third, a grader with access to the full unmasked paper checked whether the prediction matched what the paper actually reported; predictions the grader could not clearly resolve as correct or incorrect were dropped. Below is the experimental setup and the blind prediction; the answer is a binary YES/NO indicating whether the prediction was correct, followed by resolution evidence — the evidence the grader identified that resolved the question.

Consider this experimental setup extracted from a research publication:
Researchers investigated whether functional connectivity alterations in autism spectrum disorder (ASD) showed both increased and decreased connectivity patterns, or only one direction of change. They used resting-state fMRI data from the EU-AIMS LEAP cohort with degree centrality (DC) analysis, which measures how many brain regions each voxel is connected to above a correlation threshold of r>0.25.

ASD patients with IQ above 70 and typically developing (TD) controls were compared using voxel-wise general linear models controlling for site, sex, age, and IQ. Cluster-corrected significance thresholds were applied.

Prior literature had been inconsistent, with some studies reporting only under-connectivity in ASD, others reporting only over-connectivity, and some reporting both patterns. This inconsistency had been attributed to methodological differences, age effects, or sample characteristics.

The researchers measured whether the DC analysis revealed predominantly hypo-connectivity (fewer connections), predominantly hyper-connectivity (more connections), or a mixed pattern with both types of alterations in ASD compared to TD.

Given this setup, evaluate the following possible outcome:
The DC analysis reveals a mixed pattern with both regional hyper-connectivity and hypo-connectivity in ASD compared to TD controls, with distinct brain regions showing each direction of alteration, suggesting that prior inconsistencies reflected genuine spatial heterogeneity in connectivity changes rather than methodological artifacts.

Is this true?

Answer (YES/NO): YES